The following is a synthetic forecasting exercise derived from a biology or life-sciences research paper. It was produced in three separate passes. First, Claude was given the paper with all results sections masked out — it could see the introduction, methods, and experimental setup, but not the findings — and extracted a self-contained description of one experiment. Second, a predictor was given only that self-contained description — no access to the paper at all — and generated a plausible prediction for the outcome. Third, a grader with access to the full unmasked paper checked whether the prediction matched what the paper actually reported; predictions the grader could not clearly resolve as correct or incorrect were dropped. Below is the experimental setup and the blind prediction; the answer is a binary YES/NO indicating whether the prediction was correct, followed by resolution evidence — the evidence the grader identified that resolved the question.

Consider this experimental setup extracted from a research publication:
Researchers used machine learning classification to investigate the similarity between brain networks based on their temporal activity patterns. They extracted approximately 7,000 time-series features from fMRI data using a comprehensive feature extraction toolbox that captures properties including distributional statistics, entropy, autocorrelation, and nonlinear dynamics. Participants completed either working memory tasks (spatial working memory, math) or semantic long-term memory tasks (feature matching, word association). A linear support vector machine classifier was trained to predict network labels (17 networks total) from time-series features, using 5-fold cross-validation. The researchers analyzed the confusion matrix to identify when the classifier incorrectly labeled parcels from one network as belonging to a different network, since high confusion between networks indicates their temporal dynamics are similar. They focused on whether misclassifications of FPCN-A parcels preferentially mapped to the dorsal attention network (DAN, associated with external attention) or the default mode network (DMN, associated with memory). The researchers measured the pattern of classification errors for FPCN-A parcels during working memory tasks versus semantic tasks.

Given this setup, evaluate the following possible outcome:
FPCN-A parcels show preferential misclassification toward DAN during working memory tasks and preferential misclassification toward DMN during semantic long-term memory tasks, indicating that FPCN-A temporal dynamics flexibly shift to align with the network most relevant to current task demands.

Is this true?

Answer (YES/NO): NO